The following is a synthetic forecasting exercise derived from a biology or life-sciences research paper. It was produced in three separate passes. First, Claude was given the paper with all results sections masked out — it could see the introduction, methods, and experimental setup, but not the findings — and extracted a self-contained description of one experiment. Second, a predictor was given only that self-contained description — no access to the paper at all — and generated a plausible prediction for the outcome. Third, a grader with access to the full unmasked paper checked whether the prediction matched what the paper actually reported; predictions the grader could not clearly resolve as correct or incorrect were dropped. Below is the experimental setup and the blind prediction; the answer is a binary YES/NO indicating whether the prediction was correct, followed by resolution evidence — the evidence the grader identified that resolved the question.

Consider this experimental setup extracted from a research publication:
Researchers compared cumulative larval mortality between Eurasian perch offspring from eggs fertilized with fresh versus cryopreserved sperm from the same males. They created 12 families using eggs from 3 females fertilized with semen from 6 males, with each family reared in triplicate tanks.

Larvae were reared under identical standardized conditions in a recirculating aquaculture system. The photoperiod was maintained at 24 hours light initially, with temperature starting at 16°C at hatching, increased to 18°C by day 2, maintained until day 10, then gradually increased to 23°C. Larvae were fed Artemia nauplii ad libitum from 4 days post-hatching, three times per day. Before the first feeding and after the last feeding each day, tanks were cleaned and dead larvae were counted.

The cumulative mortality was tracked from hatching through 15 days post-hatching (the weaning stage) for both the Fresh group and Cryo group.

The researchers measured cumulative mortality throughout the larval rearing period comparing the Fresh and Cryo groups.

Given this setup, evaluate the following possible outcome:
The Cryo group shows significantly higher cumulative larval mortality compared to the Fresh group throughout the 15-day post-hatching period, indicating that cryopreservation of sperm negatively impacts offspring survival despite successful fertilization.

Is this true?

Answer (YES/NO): NO